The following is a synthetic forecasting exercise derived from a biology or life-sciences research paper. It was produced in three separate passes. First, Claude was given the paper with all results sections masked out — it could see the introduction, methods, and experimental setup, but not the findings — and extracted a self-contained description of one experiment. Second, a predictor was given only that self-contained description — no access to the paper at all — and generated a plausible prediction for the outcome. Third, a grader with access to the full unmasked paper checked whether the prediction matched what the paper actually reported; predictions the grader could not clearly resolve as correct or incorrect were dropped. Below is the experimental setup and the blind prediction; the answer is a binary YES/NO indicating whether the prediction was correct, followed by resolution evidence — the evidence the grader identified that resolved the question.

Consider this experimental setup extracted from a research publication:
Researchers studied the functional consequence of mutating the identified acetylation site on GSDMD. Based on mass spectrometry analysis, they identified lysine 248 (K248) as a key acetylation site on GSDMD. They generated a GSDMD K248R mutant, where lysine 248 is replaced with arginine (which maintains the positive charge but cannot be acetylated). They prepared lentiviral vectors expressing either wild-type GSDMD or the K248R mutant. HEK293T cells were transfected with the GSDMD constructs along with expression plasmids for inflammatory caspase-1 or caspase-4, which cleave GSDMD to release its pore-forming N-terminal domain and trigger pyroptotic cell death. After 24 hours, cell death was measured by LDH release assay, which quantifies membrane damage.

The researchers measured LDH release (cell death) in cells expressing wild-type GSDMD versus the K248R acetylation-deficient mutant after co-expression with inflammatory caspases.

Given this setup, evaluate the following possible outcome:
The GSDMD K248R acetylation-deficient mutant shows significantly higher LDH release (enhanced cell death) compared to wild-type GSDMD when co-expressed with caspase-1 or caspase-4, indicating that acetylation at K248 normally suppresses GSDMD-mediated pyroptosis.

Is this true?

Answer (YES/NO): NO